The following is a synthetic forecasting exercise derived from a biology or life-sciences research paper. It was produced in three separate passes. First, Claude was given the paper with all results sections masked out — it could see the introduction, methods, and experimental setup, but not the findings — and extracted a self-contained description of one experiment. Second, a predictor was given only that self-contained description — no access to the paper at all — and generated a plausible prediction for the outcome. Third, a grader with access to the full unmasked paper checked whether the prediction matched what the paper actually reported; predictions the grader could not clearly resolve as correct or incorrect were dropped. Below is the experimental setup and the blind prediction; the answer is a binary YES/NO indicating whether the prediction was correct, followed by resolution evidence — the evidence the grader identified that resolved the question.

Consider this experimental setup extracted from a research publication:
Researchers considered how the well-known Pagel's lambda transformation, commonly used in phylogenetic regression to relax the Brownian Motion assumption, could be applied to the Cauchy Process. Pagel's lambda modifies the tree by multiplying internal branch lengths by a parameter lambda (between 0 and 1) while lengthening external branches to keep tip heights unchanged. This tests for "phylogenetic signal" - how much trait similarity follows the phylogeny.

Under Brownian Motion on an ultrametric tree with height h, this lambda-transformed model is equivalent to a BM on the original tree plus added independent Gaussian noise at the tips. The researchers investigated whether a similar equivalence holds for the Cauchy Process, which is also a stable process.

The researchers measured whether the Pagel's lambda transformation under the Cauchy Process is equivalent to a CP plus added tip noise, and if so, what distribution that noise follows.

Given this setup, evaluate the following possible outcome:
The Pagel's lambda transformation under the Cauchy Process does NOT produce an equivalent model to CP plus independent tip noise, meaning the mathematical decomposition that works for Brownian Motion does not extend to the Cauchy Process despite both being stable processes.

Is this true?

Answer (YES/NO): NO